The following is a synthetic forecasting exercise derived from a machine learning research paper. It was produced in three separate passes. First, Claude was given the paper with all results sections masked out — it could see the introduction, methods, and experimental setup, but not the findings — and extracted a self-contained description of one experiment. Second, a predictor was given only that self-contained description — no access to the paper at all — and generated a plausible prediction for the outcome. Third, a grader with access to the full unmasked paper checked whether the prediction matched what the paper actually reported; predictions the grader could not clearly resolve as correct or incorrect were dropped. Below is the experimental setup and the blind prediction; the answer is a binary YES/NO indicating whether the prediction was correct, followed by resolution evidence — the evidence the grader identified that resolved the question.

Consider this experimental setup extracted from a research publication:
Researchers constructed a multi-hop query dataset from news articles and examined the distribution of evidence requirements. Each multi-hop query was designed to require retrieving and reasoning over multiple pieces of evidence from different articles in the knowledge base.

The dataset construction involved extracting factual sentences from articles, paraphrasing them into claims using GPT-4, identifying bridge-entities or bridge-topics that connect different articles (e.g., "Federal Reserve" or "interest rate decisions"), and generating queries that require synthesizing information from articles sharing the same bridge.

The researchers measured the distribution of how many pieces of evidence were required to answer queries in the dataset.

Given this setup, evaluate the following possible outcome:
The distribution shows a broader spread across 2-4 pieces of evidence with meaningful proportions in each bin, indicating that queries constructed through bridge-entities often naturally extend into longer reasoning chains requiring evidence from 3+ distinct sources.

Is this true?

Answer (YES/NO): YES